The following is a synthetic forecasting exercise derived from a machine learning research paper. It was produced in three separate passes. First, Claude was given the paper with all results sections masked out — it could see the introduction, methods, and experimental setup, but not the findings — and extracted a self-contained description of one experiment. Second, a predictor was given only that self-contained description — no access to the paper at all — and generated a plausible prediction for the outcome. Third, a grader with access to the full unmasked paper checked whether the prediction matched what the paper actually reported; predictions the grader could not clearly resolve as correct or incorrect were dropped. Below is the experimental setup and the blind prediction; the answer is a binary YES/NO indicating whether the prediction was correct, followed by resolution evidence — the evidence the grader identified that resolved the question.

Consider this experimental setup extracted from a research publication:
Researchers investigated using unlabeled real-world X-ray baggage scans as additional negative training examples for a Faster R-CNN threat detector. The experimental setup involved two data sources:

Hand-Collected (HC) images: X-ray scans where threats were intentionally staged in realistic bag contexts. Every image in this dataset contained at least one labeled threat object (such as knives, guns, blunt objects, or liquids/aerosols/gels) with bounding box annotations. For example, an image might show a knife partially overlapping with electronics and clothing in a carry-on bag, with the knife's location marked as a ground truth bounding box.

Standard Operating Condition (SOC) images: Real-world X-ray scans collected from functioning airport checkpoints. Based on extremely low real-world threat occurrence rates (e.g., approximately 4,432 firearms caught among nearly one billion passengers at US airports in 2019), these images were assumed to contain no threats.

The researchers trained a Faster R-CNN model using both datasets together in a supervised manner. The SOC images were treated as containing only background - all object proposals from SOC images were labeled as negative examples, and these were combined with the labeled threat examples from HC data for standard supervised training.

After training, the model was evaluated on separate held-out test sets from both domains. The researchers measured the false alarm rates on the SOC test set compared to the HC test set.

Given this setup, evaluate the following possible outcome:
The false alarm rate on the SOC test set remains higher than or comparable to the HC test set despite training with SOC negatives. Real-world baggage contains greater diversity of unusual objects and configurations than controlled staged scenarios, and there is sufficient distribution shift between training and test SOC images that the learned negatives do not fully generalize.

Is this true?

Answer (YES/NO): NO